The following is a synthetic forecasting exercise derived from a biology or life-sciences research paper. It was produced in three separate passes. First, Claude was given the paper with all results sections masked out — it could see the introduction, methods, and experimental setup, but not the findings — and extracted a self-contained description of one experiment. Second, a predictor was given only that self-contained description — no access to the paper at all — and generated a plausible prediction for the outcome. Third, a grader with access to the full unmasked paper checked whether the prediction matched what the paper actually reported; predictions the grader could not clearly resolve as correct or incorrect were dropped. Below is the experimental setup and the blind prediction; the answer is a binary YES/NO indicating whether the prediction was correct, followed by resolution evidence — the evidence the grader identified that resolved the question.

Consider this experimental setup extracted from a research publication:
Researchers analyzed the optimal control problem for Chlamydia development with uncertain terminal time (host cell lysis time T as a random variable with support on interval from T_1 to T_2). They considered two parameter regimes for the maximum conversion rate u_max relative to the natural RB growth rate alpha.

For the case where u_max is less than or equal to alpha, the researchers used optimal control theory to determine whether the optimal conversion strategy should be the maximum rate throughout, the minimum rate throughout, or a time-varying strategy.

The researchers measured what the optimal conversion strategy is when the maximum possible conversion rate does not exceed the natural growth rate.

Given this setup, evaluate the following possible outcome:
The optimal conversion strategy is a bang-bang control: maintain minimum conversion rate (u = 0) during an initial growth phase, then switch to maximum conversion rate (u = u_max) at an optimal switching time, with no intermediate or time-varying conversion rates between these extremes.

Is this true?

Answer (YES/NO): NO